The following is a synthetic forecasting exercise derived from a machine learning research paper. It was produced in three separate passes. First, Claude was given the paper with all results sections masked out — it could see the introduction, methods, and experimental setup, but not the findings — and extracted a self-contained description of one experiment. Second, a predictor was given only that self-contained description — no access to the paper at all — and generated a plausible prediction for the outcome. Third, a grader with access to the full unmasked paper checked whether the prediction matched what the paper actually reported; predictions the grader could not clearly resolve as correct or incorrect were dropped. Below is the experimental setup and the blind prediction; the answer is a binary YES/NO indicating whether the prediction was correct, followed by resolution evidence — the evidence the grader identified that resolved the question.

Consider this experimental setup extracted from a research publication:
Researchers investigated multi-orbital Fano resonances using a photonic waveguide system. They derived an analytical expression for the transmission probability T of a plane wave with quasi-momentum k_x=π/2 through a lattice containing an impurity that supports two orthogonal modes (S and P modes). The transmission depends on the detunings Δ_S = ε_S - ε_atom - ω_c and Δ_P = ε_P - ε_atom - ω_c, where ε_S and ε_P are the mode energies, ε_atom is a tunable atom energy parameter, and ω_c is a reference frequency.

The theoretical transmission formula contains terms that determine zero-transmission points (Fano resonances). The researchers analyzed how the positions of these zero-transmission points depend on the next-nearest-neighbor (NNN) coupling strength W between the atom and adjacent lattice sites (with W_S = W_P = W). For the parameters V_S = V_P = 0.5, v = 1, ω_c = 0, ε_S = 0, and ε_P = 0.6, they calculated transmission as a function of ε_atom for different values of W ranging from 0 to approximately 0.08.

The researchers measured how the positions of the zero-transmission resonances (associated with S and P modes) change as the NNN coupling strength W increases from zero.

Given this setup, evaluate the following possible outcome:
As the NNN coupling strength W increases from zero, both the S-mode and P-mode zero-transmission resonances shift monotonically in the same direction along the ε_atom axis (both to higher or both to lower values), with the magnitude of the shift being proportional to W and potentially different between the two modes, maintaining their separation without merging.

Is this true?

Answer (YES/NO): NO